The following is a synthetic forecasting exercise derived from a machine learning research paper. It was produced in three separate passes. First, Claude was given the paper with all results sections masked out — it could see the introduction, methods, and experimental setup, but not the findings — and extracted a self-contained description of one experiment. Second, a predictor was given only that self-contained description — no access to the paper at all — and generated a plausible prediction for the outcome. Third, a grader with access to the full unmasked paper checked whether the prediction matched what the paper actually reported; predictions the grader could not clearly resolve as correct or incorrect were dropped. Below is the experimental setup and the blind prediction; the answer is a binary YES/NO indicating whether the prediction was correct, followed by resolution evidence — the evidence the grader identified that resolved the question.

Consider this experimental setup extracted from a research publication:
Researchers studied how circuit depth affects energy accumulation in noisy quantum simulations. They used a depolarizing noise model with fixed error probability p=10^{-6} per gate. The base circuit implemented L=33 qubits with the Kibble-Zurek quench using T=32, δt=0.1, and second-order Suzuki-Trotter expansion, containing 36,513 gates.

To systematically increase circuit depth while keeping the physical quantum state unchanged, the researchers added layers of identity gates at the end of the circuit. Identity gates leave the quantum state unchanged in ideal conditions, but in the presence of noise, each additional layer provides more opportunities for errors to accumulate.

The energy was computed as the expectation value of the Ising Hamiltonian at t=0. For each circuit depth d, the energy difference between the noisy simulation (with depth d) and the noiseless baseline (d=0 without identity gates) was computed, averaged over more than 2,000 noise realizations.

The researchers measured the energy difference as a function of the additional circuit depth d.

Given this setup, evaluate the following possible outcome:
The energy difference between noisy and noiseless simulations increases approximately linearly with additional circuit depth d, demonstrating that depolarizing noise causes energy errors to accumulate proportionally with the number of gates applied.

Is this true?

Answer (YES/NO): YES